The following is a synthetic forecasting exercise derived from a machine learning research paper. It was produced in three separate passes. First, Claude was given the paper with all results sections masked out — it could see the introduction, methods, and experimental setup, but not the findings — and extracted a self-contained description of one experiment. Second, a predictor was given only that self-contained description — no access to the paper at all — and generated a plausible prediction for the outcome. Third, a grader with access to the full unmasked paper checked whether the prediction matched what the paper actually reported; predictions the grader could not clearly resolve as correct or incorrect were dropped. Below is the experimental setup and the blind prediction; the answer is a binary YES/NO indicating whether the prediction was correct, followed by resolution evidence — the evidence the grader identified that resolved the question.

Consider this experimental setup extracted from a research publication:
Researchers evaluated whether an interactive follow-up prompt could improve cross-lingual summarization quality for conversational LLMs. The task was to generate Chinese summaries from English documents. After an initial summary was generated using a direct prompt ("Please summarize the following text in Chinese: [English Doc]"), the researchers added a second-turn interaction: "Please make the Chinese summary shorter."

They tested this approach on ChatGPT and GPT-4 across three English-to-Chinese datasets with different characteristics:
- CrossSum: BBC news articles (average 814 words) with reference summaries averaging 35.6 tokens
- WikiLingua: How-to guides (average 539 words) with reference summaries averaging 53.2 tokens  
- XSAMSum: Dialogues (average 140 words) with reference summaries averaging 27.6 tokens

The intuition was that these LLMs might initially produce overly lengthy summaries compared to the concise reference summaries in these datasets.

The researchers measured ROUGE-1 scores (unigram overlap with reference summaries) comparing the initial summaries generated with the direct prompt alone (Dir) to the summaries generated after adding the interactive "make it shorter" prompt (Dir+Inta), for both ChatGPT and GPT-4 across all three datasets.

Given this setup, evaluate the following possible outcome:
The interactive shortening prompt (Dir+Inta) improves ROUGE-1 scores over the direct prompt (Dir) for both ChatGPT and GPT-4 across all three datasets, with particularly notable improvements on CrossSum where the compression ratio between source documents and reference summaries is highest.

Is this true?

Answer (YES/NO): NO